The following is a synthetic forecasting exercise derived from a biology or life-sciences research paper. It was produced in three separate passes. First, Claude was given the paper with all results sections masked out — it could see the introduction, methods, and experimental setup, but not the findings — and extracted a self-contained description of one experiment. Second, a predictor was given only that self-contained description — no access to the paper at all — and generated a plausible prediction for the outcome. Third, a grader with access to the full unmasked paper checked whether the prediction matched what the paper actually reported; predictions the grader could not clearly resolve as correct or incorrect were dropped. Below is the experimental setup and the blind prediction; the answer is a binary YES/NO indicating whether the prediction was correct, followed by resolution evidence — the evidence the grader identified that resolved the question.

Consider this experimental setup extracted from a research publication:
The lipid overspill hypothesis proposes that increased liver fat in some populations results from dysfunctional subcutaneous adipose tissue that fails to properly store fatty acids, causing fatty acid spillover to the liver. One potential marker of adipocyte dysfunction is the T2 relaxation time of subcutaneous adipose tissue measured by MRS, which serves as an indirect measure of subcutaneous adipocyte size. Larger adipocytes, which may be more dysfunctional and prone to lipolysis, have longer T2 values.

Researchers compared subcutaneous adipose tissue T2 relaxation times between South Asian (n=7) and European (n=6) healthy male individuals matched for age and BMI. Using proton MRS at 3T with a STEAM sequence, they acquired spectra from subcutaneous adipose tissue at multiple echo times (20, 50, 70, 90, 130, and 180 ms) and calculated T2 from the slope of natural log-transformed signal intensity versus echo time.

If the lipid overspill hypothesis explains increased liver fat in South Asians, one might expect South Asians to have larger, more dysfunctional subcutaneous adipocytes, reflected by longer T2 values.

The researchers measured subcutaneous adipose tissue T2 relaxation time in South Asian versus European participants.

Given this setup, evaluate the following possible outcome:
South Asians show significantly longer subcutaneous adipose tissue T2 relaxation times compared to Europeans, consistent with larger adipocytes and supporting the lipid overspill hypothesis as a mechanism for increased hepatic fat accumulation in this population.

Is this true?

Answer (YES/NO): NO